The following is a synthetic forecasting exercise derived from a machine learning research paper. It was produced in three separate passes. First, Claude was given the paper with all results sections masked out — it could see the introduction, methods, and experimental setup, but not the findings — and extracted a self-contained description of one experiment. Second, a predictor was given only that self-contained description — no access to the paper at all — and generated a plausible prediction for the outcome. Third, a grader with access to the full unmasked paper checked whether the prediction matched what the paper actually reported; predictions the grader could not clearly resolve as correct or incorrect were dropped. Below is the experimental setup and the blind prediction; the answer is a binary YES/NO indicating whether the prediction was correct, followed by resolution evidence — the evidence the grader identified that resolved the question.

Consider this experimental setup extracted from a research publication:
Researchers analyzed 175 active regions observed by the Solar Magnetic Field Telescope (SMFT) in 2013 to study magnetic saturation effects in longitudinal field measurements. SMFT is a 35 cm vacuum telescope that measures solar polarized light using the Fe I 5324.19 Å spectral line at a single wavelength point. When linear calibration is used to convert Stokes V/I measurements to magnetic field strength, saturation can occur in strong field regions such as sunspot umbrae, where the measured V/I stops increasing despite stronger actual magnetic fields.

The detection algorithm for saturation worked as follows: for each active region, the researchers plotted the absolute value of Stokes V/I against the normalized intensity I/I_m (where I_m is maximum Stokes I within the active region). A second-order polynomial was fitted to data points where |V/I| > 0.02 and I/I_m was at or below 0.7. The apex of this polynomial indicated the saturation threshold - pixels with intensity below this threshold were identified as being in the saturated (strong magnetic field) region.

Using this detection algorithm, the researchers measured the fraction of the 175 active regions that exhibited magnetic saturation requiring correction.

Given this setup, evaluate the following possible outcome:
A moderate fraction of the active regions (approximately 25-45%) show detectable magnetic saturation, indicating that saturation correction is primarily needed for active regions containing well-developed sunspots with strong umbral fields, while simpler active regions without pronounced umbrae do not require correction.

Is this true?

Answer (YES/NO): NO